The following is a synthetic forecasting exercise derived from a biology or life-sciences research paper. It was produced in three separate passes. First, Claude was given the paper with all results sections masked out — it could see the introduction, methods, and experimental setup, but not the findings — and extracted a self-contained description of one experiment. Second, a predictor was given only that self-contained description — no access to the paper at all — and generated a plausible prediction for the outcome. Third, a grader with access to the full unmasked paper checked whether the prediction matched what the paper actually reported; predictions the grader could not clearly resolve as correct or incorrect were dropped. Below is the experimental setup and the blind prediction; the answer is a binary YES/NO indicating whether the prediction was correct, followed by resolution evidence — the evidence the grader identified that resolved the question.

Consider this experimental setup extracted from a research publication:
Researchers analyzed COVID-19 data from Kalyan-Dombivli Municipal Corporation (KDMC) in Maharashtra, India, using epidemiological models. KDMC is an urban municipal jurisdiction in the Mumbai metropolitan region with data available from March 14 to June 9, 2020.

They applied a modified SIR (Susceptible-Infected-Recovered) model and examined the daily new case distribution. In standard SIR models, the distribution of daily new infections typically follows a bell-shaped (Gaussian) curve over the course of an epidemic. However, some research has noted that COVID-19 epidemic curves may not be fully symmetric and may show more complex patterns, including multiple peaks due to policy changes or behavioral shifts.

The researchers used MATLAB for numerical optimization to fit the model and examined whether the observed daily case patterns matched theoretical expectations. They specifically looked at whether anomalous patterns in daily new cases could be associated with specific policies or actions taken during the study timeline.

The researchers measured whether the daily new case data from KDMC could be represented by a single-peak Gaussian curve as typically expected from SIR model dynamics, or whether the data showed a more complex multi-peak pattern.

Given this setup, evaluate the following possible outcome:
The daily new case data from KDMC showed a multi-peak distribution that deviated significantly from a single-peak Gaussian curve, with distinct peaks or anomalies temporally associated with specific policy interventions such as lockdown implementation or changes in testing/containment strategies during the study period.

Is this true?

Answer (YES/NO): NO